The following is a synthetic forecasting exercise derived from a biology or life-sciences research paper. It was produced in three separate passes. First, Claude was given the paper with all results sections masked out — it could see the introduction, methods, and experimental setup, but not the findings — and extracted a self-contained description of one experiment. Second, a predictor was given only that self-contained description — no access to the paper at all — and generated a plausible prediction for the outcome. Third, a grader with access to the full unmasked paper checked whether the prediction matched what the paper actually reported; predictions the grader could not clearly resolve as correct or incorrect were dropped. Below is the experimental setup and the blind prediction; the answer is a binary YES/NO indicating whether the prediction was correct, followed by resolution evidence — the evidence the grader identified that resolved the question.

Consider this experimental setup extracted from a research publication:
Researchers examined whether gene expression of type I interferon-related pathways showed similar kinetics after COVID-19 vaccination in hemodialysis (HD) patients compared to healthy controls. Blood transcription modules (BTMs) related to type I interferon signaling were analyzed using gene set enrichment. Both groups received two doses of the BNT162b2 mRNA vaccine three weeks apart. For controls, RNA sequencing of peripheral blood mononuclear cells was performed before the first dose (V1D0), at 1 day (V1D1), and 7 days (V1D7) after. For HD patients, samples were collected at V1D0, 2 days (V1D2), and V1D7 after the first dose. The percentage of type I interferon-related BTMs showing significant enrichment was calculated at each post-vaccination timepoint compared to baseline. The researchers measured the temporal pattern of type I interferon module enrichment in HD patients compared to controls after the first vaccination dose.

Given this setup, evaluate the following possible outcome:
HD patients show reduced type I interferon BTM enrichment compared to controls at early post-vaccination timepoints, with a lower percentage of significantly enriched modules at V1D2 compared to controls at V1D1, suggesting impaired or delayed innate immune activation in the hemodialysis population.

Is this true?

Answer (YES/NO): NO